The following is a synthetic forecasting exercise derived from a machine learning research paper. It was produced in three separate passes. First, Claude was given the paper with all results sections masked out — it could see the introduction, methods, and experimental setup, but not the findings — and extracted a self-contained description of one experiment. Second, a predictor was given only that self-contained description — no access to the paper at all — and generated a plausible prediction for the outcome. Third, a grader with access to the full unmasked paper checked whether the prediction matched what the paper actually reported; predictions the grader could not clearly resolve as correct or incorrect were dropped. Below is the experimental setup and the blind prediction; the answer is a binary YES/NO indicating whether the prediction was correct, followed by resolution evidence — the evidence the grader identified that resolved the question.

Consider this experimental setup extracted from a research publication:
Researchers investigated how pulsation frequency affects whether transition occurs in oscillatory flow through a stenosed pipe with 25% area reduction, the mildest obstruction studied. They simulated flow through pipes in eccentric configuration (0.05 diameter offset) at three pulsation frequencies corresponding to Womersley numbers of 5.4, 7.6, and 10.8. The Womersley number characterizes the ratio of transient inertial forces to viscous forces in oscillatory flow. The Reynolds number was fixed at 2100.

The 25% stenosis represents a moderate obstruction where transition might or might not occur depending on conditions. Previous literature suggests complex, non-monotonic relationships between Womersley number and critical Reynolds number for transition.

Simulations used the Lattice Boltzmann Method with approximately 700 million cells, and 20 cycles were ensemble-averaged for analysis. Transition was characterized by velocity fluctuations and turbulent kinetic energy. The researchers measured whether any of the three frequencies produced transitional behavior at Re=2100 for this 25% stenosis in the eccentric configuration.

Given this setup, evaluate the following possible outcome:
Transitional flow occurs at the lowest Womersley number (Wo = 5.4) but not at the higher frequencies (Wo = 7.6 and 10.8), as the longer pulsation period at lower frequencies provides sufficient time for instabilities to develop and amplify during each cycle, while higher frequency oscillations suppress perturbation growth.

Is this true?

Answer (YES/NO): NO